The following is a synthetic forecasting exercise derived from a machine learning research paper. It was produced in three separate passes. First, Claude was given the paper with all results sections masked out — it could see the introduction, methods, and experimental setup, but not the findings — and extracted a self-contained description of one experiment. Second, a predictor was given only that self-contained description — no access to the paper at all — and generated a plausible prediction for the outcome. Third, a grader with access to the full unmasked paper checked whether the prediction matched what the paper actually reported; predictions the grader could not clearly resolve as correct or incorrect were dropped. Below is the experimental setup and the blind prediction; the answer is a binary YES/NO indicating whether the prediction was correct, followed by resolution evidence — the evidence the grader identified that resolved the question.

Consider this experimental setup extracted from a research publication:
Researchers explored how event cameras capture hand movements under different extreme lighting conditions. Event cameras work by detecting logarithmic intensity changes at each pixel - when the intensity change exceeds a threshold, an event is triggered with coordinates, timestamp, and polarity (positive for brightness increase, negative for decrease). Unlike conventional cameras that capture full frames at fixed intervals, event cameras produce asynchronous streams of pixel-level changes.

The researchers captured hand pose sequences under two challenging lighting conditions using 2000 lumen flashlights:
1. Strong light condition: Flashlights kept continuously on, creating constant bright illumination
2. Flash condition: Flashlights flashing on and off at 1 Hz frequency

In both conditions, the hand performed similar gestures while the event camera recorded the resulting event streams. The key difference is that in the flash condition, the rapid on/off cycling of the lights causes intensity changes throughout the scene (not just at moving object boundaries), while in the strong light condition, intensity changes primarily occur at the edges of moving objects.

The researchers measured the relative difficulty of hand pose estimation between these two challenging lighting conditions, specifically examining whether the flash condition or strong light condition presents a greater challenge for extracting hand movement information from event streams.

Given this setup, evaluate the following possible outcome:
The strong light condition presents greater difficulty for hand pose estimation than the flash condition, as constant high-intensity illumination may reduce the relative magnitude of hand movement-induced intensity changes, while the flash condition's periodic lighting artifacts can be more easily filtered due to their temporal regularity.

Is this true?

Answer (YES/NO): NO